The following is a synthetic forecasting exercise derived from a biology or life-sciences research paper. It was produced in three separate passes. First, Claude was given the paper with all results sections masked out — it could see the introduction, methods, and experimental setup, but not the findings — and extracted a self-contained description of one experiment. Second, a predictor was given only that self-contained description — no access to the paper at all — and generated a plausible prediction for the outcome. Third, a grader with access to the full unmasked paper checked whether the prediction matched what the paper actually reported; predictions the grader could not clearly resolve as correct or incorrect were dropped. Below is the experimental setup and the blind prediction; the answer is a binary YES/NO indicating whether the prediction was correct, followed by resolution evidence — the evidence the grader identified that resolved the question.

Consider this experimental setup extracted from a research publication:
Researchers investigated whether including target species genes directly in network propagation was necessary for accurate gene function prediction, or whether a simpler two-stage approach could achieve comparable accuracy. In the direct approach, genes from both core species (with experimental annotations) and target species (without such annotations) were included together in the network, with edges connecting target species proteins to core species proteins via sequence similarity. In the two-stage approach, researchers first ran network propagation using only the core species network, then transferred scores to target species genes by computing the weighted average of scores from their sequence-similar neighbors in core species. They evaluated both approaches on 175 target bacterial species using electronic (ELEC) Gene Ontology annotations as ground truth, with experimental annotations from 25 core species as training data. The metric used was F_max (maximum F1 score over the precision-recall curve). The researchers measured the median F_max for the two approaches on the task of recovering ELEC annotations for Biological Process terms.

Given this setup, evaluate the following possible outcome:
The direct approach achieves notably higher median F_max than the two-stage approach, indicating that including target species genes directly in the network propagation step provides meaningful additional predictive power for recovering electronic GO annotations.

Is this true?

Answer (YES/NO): NO